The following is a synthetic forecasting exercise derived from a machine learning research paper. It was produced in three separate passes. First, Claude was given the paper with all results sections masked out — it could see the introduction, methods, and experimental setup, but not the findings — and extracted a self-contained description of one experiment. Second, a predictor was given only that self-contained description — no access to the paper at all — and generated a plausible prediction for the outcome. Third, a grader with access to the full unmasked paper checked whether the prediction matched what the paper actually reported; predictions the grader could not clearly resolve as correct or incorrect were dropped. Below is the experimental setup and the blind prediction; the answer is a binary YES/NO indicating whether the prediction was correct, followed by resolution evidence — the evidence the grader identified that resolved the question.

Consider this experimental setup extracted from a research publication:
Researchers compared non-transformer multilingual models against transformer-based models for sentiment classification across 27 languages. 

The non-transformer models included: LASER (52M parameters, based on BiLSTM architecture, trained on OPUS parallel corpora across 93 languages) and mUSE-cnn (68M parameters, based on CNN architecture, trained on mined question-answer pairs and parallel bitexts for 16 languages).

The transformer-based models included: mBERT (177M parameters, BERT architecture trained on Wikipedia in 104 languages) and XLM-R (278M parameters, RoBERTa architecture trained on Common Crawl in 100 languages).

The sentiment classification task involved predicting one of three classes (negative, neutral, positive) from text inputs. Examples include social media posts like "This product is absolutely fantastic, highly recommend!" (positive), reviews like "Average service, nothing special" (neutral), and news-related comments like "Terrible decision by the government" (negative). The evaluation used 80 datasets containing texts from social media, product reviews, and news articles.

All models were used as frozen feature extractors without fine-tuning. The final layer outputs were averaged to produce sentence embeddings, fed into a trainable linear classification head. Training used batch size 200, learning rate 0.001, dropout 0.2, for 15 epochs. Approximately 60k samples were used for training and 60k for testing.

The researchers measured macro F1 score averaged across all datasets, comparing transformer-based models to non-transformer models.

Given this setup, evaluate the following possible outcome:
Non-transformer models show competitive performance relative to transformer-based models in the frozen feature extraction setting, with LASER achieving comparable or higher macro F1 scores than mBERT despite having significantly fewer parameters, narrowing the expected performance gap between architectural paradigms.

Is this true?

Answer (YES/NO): YES